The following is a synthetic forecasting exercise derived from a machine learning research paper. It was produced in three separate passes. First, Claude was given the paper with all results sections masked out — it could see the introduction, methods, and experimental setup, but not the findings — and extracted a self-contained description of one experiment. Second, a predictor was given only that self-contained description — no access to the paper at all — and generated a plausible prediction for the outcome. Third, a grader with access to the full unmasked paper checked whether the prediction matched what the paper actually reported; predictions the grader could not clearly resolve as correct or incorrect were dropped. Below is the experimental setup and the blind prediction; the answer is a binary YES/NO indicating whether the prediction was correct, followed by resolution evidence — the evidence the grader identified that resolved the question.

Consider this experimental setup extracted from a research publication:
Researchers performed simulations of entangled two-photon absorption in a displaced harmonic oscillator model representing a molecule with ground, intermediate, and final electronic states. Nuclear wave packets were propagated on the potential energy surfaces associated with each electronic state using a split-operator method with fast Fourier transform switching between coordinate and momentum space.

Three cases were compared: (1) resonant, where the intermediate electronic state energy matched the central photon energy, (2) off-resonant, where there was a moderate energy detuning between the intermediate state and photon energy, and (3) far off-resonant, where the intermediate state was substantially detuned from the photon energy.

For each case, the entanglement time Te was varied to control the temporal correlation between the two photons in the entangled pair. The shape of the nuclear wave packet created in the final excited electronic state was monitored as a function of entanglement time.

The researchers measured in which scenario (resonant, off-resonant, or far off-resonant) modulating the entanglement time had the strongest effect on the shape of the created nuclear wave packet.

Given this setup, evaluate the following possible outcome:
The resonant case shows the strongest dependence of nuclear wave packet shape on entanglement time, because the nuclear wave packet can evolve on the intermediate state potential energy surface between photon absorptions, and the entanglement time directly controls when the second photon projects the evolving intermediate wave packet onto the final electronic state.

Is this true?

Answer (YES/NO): NO